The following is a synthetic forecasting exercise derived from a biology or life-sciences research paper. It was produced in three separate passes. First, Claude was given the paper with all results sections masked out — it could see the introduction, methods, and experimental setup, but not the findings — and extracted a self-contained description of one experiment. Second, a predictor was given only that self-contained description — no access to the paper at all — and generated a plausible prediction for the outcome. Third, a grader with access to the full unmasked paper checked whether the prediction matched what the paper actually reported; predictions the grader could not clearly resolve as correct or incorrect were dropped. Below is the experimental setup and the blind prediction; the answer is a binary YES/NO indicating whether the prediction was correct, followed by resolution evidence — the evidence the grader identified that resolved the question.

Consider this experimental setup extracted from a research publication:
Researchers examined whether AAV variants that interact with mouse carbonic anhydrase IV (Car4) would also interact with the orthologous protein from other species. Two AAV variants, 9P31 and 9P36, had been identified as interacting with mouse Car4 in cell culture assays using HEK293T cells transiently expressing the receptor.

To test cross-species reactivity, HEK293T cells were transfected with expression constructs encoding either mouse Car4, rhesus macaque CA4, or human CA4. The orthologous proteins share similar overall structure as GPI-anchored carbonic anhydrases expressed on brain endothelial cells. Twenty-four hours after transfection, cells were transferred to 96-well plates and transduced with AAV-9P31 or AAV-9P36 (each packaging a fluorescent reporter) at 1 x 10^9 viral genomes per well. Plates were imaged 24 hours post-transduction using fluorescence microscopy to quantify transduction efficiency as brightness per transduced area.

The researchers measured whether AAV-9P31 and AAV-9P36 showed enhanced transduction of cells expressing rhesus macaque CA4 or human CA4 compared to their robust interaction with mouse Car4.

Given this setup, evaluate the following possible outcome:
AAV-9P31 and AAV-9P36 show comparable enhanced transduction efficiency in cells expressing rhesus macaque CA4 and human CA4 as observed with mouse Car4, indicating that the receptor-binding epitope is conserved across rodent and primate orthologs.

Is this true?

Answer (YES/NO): NO